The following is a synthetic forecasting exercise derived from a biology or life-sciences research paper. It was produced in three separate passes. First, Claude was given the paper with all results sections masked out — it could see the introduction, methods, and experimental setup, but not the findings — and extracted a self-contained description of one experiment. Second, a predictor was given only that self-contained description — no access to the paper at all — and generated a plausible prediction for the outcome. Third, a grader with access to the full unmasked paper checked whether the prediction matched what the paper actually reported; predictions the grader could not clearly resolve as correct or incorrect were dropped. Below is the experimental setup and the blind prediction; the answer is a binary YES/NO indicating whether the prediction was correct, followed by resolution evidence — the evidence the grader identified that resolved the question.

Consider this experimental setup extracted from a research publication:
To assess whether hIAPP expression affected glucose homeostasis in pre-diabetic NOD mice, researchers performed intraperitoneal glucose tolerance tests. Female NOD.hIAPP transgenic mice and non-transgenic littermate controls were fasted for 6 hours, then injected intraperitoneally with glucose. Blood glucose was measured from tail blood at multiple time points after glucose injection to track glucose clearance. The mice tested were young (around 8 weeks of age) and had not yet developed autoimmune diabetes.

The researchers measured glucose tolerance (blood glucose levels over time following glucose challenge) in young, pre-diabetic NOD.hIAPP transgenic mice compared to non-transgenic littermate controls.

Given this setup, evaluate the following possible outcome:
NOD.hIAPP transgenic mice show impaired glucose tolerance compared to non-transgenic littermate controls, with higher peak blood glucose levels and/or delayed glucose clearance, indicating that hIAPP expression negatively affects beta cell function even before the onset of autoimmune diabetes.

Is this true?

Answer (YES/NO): YES